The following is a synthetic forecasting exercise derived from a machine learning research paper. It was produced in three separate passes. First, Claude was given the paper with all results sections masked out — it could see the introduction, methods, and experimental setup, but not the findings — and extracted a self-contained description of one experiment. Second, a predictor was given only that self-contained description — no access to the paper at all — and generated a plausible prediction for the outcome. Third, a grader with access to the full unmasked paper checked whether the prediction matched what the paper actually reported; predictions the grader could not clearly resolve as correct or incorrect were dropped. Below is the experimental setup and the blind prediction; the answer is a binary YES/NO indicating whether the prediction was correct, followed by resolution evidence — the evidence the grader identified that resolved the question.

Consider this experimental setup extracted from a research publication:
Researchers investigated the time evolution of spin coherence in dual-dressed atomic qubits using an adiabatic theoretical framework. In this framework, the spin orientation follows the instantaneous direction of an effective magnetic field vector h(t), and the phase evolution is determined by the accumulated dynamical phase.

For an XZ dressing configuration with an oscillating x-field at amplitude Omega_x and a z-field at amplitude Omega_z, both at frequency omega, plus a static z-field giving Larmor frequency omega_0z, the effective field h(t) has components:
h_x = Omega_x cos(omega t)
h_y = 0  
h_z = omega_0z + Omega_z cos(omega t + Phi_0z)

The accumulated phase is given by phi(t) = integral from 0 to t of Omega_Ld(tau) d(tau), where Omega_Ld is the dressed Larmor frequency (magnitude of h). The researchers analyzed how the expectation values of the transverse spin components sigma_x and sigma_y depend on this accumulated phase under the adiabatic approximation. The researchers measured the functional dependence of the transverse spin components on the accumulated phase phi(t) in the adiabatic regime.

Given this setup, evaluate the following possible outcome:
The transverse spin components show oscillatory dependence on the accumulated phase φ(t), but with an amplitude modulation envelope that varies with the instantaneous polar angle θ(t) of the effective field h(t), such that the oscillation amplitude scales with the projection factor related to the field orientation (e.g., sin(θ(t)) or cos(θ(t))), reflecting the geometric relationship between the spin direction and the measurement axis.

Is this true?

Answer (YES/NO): YES